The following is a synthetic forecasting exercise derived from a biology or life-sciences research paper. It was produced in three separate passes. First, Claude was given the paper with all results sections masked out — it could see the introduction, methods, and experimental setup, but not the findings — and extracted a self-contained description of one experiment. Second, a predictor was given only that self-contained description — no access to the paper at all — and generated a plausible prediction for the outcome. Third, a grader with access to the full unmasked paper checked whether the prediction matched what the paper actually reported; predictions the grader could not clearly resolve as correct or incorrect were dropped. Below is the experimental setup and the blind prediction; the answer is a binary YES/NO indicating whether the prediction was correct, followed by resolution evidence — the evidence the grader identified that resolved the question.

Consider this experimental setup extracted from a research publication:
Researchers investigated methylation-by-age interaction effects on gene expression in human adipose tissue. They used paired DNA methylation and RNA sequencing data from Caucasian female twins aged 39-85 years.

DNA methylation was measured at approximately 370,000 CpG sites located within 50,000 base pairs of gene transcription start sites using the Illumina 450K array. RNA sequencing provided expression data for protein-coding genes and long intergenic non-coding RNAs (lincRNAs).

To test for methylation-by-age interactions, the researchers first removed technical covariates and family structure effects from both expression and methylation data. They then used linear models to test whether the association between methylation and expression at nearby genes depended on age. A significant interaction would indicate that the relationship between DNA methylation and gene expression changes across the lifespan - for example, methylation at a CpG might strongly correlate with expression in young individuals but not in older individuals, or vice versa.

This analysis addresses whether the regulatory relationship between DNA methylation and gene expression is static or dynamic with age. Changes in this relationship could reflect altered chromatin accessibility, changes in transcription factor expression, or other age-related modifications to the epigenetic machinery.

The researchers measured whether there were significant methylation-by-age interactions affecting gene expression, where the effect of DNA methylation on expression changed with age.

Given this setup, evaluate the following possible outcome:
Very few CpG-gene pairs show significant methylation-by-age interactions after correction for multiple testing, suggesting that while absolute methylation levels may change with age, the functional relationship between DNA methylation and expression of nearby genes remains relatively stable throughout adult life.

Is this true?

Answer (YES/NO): YES